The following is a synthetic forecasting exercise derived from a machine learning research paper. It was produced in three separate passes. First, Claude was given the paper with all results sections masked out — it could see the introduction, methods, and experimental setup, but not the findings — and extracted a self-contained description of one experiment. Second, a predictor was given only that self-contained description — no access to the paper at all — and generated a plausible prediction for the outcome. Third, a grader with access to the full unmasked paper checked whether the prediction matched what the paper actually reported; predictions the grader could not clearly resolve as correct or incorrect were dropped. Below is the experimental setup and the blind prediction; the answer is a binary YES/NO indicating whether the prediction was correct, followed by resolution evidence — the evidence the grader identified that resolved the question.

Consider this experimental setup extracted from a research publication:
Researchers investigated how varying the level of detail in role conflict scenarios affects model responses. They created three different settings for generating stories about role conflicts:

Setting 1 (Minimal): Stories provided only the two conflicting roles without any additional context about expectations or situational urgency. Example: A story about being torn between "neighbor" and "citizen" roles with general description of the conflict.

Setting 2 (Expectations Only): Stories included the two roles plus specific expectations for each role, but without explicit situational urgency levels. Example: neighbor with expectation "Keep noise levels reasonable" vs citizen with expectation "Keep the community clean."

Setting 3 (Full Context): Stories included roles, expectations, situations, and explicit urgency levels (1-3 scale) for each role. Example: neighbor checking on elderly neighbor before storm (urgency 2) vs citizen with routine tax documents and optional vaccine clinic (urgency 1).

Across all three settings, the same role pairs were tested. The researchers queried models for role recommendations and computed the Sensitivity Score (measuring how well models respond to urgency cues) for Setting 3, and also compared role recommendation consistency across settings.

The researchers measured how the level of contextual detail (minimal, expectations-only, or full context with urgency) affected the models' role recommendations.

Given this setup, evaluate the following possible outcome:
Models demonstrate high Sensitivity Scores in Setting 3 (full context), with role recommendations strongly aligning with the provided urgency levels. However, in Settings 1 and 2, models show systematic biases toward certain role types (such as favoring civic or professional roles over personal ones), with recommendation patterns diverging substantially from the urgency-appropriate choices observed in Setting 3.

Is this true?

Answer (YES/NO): NO